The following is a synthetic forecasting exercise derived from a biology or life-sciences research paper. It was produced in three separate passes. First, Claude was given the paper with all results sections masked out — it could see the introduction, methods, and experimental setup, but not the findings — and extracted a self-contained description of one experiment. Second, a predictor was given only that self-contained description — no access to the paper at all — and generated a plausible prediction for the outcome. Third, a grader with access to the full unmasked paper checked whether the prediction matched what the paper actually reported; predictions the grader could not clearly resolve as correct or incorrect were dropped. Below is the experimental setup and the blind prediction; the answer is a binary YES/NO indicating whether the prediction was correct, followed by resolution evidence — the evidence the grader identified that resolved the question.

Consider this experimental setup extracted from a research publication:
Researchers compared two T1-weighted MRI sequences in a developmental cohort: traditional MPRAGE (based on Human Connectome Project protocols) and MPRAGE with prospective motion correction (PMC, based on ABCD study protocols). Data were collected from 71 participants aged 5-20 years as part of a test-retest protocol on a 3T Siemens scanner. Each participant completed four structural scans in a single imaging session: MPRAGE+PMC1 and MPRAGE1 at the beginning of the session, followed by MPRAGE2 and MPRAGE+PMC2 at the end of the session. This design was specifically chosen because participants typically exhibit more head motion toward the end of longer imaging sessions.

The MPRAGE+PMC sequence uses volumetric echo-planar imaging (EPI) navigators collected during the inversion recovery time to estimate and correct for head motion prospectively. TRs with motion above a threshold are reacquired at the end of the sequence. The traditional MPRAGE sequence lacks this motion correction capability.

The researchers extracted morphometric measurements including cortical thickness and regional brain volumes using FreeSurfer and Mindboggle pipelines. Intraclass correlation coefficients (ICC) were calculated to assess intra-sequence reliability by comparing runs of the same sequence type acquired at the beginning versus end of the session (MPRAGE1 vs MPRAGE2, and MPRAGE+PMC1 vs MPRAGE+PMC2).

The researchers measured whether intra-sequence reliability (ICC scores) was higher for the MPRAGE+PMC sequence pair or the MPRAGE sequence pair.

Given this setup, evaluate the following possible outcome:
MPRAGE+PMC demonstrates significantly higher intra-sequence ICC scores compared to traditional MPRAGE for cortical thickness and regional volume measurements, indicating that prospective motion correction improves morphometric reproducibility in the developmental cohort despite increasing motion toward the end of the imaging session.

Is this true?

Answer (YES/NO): YES